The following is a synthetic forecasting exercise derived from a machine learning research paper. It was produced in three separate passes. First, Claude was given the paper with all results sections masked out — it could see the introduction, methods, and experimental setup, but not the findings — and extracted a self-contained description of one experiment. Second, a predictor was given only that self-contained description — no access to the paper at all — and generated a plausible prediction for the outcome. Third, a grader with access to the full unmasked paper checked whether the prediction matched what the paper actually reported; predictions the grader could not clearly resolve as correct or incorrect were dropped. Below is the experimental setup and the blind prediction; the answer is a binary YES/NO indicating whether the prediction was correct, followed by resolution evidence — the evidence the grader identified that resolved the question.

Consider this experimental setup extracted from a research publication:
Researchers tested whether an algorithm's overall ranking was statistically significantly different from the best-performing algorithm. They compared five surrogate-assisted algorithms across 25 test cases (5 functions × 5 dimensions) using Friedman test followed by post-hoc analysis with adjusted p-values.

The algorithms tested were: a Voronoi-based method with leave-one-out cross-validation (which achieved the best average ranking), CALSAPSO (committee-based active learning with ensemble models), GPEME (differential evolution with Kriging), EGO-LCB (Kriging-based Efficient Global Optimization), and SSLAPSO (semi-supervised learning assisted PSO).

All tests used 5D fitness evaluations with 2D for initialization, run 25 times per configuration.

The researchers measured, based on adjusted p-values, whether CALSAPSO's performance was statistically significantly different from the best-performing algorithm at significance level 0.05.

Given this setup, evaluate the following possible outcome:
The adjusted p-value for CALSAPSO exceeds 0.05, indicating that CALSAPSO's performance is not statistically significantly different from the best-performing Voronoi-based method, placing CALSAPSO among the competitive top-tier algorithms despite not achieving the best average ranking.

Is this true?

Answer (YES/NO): YES